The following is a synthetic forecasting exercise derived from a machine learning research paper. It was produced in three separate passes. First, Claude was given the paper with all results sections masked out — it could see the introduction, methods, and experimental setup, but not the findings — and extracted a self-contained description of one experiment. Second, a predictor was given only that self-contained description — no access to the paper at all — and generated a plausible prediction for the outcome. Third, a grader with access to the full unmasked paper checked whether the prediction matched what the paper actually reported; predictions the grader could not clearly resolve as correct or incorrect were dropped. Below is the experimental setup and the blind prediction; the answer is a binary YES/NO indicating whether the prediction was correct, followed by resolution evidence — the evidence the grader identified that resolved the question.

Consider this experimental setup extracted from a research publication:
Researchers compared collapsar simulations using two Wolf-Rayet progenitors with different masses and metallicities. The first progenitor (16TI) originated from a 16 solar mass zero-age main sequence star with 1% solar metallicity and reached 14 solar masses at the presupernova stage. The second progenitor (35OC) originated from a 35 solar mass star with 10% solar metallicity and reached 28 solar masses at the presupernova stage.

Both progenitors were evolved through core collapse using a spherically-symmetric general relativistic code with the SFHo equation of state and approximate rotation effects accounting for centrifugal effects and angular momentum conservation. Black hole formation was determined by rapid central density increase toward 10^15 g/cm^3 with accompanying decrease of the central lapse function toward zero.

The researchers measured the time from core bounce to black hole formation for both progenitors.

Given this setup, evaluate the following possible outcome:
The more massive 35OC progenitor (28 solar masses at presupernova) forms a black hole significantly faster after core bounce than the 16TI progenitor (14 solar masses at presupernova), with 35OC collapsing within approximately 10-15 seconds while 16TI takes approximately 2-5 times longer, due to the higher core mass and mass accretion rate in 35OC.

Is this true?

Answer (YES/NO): NO